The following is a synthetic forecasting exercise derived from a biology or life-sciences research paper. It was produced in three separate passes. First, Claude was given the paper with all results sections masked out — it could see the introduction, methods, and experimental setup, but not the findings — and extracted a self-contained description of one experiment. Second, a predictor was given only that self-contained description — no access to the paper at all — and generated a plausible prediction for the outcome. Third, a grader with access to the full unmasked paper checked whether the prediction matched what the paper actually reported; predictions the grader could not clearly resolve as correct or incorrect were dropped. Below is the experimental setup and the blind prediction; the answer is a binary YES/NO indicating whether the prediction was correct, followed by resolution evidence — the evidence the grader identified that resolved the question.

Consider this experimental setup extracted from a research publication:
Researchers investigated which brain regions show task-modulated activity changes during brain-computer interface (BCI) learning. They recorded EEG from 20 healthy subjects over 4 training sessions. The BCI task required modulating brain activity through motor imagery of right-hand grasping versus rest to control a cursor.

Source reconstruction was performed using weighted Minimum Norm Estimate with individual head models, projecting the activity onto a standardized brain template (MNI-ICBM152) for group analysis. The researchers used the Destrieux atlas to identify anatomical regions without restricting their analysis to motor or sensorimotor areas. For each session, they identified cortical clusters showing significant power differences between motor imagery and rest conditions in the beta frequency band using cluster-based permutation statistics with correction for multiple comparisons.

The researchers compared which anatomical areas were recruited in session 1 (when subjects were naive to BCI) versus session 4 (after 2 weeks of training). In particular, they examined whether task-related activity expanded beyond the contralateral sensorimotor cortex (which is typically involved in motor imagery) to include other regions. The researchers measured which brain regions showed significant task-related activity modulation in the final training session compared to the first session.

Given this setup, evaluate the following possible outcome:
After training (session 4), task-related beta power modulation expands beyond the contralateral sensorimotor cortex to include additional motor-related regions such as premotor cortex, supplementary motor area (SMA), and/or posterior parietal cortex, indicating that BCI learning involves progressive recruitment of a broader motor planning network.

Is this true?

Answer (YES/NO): NO